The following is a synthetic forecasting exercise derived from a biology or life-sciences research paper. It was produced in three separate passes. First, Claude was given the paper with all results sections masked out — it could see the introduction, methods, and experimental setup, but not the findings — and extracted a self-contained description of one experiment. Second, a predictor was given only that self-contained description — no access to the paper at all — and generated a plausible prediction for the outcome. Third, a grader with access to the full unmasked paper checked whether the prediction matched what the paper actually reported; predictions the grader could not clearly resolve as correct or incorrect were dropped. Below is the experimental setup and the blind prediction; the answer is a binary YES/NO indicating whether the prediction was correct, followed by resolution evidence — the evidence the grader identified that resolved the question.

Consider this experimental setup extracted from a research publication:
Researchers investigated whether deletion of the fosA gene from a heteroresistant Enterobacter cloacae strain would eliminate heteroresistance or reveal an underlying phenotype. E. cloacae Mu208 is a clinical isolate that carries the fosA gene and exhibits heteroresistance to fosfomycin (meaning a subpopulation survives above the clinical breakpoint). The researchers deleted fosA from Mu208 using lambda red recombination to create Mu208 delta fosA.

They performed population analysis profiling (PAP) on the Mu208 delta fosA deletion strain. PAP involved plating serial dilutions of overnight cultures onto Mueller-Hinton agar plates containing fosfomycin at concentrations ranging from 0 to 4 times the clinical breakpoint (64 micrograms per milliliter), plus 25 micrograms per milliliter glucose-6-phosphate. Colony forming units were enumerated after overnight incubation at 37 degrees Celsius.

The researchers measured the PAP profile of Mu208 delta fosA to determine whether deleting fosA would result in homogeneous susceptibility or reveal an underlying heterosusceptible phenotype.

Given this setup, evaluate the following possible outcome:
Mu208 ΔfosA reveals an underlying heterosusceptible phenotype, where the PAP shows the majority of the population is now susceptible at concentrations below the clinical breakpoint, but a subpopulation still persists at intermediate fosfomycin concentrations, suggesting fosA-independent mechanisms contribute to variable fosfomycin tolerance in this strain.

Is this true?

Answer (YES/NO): YES